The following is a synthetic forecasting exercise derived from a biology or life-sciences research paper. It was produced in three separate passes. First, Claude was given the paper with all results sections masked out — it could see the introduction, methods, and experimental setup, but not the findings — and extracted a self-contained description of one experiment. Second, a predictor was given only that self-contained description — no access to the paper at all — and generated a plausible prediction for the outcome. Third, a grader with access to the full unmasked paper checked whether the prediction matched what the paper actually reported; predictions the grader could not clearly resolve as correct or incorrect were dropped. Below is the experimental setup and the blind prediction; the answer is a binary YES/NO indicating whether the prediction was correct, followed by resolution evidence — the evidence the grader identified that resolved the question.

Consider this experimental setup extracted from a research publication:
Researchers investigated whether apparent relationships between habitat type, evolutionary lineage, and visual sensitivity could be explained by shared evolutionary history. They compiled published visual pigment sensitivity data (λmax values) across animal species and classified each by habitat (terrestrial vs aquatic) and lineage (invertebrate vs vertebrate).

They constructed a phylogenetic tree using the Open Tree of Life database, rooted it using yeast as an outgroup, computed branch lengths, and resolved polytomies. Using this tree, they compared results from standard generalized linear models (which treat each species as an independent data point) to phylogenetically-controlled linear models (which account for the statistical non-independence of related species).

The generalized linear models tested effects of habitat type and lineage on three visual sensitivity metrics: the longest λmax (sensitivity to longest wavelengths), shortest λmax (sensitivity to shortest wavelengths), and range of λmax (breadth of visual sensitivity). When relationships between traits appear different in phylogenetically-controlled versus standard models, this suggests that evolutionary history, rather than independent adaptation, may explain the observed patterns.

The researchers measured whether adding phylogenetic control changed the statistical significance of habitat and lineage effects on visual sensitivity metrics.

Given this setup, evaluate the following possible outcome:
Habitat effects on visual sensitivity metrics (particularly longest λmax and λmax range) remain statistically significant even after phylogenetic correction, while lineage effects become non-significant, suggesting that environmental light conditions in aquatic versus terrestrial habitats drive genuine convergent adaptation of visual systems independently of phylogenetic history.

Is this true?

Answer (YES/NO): NO